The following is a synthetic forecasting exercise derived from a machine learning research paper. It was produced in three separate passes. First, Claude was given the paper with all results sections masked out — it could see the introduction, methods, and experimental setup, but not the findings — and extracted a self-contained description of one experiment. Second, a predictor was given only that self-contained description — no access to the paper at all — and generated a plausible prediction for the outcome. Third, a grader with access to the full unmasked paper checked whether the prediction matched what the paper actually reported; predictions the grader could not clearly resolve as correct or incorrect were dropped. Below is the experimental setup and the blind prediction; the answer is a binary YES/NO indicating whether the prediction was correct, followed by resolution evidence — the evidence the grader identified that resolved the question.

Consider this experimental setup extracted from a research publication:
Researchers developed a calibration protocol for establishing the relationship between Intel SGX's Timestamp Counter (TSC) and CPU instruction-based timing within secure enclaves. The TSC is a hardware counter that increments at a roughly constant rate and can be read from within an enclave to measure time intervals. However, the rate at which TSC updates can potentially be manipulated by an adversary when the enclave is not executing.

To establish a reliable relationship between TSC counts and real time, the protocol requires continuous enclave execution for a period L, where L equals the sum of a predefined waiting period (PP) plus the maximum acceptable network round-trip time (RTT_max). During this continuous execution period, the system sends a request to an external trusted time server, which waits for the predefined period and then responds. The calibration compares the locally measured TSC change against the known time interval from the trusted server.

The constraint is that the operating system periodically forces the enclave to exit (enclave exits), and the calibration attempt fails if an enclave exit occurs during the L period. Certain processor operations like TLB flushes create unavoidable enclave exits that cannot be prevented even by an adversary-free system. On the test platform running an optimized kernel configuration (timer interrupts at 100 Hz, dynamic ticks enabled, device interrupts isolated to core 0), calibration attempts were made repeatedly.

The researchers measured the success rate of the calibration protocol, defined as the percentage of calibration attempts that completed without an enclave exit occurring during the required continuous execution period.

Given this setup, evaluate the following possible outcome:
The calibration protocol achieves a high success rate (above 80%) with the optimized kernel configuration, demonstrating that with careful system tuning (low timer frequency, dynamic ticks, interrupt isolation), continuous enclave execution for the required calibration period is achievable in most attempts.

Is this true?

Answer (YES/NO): NO